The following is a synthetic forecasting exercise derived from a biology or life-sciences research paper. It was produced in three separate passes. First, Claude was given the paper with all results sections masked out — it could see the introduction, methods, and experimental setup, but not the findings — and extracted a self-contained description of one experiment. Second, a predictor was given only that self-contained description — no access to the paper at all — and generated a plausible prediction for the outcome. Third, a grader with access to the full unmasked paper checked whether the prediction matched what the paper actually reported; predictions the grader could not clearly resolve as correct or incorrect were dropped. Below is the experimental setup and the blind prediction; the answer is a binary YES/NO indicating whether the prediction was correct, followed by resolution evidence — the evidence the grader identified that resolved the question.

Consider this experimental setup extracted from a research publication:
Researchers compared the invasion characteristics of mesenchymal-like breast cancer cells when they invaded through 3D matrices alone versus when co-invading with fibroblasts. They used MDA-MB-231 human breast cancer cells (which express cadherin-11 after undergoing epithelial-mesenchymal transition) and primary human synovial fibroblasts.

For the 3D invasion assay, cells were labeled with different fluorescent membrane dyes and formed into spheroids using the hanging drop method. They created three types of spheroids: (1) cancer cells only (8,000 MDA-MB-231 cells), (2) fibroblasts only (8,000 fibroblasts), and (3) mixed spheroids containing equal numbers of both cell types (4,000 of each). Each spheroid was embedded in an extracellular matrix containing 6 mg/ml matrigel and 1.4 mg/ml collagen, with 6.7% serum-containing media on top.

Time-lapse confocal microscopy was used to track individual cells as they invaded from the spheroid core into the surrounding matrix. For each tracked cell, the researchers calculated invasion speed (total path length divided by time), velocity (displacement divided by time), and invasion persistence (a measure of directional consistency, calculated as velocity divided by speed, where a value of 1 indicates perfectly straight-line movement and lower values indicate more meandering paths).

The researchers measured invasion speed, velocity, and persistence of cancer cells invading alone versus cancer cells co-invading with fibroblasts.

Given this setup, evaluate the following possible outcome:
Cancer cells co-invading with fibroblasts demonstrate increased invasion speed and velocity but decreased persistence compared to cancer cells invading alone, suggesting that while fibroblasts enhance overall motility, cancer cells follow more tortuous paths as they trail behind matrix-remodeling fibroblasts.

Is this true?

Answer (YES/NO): NO